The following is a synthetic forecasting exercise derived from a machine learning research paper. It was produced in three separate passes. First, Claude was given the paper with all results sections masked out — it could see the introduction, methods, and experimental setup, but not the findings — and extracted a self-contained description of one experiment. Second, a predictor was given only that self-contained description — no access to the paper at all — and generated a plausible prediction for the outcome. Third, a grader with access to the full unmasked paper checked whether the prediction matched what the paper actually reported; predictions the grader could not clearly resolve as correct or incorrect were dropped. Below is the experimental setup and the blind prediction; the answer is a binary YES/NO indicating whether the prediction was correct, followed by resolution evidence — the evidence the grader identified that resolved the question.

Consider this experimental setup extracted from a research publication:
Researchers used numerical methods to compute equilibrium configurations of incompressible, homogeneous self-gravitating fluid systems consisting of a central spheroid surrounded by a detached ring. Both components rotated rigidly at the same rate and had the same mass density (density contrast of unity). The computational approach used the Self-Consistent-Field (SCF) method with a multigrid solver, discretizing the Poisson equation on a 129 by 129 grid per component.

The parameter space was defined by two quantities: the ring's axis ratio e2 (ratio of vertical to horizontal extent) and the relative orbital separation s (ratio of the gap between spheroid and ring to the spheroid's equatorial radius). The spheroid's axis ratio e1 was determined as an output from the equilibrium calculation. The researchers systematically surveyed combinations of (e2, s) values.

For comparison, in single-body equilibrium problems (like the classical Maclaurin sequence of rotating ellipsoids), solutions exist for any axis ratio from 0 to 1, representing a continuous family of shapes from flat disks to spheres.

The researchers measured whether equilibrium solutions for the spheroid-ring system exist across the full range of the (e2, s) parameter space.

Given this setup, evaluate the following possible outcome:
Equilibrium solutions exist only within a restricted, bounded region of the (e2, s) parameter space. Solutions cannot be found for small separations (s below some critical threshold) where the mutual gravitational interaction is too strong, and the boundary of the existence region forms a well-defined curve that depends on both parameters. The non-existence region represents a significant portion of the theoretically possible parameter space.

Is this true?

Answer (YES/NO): NO